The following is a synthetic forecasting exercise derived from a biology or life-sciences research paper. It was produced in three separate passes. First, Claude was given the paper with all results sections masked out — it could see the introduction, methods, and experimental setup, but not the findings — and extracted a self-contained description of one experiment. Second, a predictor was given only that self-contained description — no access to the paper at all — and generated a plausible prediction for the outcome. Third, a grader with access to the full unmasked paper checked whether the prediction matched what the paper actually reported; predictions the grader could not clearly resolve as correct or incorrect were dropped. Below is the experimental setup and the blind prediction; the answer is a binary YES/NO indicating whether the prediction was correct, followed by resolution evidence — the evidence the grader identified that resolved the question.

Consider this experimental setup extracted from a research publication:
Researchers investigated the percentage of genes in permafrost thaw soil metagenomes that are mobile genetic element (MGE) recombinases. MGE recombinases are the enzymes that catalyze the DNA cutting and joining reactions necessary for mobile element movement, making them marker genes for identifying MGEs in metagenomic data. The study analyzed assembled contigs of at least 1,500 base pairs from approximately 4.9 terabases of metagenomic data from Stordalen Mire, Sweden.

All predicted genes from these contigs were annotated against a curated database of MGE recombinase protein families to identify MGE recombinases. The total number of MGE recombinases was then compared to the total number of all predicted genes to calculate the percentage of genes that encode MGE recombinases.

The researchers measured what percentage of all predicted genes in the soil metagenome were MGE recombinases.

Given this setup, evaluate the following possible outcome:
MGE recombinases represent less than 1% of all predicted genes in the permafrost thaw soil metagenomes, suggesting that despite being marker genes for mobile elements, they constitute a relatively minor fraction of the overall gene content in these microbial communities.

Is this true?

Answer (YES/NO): NO